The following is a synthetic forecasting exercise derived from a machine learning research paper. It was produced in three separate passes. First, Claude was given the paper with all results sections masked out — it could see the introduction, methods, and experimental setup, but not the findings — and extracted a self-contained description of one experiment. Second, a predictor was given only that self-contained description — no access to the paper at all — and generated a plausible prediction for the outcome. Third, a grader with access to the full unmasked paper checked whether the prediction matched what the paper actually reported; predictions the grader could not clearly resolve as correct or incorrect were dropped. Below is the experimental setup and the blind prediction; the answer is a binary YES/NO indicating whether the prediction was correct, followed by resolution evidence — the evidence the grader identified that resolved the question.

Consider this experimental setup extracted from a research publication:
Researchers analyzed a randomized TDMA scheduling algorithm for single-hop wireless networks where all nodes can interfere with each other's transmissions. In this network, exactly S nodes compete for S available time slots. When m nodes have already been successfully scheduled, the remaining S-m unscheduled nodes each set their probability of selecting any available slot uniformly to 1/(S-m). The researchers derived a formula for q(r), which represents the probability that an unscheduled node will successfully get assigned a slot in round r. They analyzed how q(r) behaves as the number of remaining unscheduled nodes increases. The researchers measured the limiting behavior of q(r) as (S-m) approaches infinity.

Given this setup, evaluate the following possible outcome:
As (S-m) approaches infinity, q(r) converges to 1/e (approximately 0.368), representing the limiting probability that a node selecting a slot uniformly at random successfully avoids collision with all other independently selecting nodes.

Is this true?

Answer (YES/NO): YES